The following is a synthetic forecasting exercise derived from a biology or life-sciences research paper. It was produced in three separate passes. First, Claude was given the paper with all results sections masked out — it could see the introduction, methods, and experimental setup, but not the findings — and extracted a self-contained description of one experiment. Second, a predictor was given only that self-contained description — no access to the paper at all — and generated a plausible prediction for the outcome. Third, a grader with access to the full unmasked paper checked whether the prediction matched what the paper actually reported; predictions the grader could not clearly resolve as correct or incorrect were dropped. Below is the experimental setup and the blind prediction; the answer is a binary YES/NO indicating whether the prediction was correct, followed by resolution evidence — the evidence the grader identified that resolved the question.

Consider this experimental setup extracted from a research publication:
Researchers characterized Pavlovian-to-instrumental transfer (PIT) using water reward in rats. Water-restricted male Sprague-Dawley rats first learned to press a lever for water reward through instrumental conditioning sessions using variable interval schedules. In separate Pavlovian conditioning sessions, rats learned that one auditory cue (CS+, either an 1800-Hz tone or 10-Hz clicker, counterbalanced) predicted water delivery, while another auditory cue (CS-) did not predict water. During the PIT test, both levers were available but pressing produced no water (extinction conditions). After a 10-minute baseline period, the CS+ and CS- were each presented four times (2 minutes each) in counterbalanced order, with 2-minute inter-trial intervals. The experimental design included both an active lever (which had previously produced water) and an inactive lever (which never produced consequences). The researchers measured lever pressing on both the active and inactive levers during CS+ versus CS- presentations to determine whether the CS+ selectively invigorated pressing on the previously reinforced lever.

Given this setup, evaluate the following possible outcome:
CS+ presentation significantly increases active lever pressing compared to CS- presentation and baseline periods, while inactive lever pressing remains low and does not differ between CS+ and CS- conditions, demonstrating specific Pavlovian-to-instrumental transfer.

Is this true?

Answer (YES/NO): NO